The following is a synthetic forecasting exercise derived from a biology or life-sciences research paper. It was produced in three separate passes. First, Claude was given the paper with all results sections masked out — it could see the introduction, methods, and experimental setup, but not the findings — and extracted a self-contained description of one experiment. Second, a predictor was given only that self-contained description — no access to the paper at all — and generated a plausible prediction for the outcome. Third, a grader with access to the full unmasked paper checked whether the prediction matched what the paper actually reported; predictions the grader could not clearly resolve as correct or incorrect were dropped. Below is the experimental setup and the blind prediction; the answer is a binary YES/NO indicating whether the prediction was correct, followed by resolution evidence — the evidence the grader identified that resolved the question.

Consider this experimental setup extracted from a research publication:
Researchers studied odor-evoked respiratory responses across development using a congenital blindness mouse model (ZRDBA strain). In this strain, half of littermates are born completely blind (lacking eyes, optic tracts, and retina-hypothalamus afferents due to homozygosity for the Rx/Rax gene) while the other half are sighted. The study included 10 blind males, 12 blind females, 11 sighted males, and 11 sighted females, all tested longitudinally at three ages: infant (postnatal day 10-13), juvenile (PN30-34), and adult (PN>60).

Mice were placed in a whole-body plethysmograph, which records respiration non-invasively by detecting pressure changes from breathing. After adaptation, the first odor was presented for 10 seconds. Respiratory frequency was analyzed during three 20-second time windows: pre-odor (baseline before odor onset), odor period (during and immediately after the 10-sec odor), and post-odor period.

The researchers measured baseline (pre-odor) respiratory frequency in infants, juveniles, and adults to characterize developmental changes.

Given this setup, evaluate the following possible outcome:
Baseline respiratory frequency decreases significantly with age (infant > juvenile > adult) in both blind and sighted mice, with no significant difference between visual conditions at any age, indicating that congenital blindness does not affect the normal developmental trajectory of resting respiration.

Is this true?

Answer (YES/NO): NO